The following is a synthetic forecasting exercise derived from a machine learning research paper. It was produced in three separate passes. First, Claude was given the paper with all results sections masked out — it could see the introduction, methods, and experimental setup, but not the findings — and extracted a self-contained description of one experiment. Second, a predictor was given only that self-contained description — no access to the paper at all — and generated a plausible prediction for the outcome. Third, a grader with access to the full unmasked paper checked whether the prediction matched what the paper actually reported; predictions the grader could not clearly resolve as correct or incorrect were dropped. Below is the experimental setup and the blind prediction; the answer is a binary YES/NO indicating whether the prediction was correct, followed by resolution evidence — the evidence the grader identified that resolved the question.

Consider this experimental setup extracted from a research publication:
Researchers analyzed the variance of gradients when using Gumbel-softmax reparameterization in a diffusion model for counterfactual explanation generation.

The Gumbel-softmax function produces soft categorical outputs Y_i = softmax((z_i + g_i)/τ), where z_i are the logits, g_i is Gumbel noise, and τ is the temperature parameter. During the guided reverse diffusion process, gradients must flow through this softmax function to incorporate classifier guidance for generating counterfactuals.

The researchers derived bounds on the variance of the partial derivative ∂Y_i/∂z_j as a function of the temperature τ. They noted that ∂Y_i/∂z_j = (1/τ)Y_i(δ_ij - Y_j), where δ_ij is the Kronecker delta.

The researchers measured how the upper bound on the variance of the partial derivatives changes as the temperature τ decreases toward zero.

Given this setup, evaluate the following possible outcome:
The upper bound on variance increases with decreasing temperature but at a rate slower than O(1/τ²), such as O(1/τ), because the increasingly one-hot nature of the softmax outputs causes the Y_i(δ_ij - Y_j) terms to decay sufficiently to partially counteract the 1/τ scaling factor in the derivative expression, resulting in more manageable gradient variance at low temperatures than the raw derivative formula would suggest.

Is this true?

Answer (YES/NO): NO